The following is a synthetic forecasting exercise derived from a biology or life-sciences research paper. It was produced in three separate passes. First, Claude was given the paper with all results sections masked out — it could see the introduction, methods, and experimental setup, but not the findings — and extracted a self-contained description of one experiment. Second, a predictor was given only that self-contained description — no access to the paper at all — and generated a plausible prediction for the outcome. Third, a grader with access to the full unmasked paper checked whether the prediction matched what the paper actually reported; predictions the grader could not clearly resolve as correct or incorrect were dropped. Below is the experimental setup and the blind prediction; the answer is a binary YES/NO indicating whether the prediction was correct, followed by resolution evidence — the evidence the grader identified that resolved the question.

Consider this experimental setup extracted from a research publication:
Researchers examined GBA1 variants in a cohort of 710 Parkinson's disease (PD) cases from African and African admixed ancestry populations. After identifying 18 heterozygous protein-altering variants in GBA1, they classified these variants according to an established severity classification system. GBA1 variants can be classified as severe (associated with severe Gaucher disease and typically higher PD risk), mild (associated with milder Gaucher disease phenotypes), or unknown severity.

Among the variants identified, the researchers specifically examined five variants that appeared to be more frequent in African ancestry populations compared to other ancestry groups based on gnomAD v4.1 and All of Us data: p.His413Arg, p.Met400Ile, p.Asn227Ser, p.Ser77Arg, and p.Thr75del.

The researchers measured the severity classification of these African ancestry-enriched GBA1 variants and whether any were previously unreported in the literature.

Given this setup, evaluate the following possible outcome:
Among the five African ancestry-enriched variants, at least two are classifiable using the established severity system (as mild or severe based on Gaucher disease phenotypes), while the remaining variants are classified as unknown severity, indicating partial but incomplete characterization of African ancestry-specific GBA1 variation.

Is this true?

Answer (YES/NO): NO